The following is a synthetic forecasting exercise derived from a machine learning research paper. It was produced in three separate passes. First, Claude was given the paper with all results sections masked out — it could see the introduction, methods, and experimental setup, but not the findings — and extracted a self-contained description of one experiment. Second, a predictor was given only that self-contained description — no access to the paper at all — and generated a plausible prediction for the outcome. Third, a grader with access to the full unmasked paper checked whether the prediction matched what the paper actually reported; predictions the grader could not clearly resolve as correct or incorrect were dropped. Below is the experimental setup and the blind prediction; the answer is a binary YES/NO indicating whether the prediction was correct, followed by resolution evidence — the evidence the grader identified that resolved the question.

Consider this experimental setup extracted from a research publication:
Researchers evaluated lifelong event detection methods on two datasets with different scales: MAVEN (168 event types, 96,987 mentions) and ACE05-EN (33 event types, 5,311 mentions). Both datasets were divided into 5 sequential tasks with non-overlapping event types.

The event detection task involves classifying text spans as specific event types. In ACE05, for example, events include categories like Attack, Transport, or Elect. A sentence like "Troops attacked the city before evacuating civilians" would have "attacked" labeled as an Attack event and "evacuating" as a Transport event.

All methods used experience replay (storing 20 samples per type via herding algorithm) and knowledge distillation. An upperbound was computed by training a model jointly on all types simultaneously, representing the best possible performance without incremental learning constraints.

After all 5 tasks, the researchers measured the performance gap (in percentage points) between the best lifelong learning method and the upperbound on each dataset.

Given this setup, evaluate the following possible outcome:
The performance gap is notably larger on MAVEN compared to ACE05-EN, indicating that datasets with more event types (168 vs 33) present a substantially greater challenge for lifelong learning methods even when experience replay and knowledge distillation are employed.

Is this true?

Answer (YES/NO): NO